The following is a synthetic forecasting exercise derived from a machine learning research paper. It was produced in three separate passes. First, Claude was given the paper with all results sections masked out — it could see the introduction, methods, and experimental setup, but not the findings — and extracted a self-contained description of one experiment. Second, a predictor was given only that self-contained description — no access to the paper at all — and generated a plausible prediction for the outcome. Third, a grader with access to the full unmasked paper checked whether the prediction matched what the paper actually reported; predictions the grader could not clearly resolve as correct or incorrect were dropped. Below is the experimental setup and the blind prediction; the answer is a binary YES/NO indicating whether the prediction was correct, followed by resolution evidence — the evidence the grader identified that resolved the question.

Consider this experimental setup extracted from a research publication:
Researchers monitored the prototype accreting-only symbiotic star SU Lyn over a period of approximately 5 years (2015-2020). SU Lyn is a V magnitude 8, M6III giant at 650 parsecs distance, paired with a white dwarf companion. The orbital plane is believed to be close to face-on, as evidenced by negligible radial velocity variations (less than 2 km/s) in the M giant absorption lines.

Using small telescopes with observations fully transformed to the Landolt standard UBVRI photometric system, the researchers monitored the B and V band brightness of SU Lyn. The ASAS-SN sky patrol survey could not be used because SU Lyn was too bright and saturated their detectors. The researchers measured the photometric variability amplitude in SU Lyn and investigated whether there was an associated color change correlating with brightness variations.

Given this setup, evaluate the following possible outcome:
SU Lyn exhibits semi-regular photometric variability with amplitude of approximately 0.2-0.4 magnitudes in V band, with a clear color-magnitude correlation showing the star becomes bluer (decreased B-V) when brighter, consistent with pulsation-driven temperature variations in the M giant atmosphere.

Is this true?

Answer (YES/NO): NO